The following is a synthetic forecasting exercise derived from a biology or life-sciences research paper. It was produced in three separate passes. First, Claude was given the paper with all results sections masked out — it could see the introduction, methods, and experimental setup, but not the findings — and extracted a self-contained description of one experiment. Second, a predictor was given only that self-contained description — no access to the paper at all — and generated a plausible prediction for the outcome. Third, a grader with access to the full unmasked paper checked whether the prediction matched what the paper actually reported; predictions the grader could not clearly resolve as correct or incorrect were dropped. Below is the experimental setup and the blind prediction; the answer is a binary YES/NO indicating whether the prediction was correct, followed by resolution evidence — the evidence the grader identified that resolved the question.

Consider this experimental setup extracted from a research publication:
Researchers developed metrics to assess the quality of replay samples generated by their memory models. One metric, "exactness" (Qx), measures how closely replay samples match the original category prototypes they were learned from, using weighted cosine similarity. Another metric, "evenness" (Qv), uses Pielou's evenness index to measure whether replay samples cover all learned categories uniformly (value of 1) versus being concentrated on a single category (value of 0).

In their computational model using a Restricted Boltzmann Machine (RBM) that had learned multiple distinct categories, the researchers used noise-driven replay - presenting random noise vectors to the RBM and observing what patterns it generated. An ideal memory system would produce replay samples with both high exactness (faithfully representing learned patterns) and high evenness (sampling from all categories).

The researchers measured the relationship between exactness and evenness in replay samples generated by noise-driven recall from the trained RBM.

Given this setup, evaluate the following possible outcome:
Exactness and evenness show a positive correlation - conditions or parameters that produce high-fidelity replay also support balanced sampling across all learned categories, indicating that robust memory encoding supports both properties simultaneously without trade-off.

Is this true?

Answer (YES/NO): NO